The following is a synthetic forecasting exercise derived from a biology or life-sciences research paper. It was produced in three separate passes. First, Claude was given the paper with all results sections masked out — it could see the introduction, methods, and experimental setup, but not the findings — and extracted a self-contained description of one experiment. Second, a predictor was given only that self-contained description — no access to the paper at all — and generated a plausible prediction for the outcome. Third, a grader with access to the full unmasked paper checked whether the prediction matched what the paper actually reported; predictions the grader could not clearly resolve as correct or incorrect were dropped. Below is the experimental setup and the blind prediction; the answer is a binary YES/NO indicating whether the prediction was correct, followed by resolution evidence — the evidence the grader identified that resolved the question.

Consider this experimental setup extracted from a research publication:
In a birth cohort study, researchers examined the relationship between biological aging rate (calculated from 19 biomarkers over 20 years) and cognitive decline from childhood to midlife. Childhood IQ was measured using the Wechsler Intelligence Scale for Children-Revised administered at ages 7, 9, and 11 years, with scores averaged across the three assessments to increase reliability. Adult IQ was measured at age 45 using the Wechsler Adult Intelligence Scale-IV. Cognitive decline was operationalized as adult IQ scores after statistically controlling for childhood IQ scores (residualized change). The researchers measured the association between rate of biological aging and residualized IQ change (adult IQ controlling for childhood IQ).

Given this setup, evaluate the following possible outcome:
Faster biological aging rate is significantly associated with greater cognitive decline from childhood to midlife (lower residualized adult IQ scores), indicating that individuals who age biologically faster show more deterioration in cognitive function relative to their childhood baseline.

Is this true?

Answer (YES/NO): YES